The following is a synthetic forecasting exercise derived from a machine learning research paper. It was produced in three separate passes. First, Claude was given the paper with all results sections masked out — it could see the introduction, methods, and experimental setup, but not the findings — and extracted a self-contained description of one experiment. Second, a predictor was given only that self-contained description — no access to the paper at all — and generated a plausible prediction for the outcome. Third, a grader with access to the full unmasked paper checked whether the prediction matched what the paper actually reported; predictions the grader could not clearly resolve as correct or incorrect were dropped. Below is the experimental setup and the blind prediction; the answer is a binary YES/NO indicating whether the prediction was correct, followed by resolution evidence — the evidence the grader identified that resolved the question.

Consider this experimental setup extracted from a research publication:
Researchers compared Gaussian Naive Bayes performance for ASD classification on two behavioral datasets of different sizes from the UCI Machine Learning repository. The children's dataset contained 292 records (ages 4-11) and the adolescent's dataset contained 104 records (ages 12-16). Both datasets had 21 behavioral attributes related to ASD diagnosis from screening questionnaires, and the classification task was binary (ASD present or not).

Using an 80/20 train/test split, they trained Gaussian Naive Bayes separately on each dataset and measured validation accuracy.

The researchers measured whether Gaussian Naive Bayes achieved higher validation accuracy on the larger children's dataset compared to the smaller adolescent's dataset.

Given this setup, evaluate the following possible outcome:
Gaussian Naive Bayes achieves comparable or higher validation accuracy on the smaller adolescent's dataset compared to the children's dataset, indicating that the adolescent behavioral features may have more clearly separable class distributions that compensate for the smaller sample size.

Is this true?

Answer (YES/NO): NO